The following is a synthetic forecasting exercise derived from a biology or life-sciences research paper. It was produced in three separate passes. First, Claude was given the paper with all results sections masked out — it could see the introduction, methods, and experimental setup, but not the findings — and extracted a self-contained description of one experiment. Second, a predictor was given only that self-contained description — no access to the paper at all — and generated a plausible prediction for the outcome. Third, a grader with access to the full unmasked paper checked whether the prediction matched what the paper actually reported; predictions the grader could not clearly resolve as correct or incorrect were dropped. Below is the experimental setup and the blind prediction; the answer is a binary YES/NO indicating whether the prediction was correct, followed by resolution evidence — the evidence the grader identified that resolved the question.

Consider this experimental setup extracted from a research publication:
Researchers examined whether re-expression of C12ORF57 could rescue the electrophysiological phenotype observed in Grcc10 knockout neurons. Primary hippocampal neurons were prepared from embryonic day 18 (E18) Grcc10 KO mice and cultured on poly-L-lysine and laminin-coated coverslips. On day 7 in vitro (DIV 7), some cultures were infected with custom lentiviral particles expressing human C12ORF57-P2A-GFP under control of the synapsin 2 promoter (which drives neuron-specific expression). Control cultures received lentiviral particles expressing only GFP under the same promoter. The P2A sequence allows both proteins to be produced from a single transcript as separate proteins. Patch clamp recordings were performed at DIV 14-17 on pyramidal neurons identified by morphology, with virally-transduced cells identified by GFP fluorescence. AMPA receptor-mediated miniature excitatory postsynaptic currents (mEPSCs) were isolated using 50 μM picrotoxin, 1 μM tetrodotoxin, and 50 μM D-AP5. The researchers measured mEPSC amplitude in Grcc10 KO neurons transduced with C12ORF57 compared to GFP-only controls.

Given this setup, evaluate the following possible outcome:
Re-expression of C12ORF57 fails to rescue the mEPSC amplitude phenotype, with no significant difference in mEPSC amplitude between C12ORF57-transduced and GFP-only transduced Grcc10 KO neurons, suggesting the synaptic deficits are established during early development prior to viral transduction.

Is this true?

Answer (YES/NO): NO